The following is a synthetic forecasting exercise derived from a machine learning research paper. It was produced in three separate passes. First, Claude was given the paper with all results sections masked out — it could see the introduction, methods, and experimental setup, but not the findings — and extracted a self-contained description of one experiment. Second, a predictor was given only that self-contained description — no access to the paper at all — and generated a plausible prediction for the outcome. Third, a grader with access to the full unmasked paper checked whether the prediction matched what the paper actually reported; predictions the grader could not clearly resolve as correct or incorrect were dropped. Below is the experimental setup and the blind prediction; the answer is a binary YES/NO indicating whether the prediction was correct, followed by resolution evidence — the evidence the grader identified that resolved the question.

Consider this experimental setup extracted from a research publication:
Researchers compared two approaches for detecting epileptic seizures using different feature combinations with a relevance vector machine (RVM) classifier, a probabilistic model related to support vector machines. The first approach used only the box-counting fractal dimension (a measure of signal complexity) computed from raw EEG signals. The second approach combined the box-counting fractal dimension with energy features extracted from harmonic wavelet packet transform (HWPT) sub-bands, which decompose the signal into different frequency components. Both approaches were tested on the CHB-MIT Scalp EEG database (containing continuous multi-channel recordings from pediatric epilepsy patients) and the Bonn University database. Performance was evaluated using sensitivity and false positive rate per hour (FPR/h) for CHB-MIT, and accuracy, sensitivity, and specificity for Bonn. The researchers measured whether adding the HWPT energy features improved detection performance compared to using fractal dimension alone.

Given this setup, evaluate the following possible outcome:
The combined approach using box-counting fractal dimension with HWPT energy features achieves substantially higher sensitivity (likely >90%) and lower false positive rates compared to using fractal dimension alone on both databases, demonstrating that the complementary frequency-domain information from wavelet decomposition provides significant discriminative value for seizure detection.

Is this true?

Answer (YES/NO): NO